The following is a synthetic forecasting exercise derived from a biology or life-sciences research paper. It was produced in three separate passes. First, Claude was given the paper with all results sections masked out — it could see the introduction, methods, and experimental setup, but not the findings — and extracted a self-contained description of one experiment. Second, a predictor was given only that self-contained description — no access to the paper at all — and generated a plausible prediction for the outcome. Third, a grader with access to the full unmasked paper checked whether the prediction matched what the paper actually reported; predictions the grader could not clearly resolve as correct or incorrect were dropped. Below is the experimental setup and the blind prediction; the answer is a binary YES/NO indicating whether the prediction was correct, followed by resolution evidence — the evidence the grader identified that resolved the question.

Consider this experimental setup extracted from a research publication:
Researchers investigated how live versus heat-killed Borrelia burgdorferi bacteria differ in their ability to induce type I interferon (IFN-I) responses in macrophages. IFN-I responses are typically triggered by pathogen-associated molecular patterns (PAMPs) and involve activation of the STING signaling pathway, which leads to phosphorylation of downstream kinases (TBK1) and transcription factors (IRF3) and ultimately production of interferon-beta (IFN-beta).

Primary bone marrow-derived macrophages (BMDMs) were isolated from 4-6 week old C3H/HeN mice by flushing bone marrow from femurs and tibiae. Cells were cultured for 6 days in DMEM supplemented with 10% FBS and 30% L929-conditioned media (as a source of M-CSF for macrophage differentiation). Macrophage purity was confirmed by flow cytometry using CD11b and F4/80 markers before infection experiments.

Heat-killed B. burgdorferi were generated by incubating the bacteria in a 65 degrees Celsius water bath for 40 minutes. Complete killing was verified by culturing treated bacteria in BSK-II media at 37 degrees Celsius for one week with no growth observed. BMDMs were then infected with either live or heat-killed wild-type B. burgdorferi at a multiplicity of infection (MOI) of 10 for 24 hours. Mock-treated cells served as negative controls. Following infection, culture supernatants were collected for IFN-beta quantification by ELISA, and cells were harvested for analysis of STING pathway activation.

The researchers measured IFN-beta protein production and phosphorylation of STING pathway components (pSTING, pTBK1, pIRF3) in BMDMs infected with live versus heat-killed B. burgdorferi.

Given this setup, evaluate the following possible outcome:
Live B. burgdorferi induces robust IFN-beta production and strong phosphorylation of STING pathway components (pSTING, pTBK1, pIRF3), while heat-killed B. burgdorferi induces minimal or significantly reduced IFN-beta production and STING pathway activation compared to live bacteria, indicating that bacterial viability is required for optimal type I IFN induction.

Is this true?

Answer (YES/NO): YES